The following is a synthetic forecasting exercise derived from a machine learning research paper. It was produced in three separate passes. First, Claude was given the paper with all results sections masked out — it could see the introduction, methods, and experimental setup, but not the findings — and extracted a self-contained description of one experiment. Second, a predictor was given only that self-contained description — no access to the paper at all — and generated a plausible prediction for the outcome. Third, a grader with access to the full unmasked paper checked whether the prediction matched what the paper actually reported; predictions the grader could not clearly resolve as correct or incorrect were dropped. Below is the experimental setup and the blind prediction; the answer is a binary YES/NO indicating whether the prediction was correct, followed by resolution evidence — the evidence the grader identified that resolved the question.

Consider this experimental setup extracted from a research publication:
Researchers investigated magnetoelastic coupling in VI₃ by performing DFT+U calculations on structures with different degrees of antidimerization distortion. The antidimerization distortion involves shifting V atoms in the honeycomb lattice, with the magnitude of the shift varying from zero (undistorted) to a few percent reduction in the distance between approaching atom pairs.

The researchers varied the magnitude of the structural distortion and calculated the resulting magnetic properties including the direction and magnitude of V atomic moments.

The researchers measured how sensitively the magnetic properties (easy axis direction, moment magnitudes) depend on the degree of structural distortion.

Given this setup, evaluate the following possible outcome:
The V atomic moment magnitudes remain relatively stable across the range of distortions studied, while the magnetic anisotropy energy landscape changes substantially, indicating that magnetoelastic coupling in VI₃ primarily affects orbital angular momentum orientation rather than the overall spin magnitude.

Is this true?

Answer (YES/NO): NO